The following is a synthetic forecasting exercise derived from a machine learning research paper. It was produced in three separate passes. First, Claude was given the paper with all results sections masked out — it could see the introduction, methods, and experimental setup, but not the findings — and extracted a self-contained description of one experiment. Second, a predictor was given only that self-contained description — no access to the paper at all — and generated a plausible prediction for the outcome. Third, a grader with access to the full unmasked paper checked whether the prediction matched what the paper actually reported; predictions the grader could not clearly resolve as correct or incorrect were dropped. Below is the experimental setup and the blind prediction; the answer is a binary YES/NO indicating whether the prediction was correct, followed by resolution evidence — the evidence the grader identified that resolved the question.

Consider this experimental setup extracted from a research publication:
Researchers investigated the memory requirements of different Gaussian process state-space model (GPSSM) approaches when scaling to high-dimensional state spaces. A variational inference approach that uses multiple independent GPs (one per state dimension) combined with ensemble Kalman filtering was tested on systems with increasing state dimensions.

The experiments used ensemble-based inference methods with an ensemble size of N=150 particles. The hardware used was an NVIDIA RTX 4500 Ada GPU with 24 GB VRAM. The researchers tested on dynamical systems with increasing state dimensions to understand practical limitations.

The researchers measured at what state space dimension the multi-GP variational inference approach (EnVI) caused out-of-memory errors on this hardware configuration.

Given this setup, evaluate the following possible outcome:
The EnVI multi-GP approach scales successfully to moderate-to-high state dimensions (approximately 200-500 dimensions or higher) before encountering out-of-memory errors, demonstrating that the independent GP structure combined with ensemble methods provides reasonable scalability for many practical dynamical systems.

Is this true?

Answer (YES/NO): NO